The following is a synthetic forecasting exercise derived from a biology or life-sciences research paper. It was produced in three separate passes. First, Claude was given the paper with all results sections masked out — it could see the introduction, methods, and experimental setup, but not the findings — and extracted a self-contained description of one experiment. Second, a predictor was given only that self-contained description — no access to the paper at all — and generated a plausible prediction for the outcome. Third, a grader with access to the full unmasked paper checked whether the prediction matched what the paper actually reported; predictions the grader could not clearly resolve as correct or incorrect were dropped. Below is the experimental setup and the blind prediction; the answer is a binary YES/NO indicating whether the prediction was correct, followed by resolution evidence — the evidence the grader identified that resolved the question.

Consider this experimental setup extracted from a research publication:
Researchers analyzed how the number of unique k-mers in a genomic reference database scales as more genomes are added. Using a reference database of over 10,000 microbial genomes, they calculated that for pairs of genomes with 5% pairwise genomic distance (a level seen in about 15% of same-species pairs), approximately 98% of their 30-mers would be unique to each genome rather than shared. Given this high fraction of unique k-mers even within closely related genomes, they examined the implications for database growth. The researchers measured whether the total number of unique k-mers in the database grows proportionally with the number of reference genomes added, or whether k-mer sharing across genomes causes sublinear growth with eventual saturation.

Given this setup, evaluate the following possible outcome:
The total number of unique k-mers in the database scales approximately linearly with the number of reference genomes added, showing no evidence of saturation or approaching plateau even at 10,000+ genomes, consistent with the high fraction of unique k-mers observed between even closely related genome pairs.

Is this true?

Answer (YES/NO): YES